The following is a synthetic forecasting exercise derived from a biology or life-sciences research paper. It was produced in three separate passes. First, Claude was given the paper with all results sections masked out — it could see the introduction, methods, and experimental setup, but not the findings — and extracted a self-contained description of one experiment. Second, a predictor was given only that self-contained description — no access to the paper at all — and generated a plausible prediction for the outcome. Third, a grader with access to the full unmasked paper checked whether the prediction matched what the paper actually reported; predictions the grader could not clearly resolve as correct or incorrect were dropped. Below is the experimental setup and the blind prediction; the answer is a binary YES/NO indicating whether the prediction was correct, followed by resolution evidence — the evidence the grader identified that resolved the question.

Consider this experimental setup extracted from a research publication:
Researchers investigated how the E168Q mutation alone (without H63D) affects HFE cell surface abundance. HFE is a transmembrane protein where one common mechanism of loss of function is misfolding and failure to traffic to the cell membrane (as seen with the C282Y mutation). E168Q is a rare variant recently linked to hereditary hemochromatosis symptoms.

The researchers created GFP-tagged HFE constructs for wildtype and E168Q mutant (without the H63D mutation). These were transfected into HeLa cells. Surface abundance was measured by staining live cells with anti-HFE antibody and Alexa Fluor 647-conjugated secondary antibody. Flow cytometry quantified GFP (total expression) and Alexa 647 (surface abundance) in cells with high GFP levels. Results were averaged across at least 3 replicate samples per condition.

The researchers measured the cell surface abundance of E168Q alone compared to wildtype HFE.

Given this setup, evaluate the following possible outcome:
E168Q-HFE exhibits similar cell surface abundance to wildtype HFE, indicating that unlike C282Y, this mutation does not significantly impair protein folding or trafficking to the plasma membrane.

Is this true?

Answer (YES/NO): NO